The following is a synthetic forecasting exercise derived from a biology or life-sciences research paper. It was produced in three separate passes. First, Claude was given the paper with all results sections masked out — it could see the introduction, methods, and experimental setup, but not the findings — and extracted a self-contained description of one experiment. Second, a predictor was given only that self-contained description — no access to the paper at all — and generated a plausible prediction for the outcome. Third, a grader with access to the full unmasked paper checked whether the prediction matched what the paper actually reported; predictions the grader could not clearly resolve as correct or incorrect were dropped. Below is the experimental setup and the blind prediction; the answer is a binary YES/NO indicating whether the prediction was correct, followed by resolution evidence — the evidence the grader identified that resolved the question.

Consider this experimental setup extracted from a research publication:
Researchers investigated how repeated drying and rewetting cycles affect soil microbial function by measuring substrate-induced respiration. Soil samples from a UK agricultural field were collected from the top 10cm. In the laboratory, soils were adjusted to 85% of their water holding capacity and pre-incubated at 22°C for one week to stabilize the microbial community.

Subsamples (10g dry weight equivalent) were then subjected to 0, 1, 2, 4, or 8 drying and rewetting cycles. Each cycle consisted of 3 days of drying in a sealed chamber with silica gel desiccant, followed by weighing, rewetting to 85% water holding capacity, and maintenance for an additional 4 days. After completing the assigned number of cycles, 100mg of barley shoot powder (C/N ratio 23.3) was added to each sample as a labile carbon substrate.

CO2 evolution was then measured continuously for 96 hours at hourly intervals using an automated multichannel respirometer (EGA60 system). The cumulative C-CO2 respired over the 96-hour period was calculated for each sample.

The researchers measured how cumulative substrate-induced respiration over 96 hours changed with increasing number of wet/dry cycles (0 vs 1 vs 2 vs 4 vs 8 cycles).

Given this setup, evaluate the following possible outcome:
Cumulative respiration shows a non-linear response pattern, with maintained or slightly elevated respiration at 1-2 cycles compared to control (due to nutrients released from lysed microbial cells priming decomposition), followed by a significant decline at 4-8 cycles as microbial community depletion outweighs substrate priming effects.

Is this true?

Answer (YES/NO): NO